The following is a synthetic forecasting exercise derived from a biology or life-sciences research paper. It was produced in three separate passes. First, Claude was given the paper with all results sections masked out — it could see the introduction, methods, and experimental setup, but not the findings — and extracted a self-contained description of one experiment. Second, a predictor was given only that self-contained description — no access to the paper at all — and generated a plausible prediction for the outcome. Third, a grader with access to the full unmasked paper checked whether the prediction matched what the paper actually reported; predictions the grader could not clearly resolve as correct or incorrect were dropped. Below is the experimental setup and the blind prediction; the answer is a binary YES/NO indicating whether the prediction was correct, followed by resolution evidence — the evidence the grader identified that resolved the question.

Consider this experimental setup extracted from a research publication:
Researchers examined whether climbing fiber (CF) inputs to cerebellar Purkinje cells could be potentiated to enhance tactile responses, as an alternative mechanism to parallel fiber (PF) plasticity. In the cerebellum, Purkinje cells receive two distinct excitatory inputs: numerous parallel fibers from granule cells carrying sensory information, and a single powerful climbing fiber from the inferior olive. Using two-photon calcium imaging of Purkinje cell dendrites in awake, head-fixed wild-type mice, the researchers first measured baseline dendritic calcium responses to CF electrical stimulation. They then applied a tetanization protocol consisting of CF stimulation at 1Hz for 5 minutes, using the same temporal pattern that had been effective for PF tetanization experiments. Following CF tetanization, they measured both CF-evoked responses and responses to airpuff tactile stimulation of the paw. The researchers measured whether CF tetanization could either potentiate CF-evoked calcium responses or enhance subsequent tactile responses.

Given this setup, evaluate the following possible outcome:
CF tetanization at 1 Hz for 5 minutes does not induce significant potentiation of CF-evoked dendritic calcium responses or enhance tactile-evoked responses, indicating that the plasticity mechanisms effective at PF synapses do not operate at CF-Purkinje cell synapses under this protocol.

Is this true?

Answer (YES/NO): YES